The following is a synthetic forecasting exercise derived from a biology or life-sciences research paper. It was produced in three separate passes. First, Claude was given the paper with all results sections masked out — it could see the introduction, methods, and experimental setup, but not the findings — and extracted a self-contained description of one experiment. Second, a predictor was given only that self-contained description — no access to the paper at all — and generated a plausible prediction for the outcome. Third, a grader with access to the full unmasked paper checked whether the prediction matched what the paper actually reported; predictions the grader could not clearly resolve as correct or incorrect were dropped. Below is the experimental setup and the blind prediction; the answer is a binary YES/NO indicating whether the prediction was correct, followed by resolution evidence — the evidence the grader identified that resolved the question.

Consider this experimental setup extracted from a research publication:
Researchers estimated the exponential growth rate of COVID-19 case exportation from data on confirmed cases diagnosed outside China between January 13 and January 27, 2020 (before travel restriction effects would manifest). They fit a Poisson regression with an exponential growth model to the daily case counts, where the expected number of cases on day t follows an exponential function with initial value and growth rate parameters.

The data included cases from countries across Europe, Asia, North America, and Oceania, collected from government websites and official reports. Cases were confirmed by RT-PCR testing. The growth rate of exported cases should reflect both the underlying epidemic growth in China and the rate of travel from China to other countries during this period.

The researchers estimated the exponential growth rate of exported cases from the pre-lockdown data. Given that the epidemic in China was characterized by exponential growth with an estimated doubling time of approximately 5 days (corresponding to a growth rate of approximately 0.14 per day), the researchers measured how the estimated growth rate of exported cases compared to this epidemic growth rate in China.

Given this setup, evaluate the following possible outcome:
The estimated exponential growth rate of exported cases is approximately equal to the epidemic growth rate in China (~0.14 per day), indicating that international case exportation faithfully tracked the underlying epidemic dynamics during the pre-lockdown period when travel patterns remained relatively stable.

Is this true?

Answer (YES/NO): YES